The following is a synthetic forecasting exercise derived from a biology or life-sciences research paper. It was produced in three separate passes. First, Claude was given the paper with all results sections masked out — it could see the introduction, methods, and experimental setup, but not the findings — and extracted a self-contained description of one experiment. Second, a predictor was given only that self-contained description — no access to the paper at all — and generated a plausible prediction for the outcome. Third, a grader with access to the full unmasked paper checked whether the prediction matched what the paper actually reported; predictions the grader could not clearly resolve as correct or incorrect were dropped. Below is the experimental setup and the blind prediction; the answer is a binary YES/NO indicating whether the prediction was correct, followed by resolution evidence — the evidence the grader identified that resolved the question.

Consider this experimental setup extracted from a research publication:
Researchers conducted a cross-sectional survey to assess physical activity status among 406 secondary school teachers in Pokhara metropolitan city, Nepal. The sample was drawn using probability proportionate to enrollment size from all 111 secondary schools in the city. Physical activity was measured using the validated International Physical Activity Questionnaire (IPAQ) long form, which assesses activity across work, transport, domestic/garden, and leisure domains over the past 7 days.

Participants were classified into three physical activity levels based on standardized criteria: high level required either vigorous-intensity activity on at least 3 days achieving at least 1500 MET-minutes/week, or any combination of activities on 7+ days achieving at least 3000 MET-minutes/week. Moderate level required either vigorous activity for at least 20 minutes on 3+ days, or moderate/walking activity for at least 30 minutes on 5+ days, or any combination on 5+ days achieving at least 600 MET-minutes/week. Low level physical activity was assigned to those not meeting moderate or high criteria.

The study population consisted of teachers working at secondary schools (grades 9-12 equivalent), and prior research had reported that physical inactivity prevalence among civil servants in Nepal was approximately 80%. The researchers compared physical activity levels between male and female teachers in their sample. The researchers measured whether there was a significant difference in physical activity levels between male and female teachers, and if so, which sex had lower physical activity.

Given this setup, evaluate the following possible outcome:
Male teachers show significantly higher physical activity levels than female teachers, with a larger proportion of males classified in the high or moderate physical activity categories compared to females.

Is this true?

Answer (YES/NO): YES